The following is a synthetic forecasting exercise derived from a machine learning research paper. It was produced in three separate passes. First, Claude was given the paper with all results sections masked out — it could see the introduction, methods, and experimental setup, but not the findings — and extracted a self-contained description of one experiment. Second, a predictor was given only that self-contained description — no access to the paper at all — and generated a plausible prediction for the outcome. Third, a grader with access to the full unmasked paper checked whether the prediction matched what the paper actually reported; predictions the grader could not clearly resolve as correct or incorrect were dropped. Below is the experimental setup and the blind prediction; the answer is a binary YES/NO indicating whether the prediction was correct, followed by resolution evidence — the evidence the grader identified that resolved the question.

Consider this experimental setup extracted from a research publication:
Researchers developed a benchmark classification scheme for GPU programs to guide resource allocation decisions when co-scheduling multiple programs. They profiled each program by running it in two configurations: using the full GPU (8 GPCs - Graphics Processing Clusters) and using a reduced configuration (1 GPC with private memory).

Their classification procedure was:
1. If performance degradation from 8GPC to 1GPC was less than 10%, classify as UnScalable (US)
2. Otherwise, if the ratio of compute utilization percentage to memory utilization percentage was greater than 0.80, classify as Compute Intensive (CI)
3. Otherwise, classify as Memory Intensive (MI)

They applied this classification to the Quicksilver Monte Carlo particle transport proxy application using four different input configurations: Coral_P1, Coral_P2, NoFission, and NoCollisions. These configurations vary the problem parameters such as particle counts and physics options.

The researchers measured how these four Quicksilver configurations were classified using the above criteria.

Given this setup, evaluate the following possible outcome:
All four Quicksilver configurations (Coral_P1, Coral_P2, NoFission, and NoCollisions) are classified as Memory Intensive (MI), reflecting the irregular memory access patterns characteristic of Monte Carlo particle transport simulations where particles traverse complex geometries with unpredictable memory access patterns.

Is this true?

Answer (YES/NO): NO